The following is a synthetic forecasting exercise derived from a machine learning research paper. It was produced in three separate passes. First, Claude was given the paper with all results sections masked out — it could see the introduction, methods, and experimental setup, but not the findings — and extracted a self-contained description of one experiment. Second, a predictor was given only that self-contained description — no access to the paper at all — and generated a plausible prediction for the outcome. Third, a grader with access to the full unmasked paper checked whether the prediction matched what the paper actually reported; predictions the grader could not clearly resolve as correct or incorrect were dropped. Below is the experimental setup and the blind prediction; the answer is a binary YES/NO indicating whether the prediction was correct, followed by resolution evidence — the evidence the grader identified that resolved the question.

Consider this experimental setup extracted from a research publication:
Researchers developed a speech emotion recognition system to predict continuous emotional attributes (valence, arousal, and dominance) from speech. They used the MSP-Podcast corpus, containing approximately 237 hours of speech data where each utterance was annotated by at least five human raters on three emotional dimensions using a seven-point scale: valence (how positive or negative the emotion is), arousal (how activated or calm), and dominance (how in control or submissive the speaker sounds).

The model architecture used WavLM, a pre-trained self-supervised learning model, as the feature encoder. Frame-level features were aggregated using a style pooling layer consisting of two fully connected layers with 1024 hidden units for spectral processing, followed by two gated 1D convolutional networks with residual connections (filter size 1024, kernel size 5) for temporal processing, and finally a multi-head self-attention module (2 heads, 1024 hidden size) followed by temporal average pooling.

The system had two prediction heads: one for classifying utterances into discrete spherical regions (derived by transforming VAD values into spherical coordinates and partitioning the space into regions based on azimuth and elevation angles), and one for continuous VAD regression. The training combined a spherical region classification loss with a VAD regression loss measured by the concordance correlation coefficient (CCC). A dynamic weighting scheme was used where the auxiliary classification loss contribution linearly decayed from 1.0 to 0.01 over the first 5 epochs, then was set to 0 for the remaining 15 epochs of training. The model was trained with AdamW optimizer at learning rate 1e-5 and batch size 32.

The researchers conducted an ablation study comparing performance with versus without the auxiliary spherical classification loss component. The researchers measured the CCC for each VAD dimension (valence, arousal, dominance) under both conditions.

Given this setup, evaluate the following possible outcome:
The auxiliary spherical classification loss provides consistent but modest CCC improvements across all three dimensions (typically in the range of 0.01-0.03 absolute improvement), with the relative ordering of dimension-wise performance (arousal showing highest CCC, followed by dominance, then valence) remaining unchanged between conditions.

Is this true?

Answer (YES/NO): NO